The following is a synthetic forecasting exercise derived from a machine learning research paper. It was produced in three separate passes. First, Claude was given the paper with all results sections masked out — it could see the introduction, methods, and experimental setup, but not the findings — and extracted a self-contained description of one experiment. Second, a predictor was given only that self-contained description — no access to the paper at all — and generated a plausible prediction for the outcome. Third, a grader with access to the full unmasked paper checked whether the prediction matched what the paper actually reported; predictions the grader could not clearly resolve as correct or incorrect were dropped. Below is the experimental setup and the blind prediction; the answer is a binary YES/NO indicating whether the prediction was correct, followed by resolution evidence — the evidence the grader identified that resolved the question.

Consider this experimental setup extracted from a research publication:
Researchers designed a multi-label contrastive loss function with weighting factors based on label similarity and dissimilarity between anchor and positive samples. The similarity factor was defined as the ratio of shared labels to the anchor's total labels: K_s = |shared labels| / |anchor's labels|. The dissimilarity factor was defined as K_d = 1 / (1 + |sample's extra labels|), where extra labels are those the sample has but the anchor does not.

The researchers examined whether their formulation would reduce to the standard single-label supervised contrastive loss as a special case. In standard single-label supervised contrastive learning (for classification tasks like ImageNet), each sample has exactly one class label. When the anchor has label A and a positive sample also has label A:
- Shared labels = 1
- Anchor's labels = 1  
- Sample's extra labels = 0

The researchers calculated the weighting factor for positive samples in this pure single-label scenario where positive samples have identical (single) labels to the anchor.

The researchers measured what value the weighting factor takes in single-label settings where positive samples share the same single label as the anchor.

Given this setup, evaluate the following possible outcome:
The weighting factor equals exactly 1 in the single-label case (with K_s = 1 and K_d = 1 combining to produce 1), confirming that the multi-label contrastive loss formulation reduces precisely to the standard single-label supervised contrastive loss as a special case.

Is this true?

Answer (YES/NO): YES